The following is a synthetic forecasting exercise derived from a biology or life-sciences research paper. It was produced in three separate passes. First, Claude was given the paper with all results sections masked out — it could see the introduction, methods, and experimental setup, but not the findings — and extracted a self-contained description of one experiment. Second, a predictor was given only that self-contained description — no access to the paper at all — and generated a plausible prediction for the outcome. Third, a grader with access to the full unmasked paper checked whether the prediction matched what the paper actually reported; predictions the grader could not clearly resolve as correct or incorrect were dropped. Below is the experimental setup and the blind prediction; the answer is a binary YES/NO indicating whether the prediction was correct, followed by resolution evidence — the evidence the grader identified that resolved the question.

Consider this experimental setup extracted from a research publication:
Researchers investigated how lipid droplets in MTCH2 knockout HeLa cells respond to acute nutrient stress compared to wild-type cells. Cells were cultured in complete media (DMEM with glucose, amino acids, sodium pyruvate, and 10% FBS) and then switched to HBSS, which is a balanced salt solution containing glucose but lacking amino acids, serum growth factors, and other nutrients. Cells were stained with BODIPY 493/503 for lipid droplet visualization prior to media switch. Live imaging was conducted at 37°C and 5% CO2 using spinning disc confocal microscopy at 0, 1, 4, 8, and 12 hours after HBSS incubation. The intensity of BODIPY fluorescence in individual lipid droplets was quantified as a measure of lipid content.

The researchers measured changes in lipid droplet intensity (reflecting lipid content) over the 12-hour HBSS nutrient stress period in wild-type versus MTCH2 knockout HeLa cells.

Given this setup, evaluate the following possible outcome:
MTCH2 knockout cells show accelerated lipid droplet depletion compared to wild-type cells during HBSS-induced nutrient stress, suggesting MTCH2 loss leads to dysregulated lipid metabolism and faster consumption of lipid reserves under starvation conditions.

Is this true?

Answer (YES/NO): NO